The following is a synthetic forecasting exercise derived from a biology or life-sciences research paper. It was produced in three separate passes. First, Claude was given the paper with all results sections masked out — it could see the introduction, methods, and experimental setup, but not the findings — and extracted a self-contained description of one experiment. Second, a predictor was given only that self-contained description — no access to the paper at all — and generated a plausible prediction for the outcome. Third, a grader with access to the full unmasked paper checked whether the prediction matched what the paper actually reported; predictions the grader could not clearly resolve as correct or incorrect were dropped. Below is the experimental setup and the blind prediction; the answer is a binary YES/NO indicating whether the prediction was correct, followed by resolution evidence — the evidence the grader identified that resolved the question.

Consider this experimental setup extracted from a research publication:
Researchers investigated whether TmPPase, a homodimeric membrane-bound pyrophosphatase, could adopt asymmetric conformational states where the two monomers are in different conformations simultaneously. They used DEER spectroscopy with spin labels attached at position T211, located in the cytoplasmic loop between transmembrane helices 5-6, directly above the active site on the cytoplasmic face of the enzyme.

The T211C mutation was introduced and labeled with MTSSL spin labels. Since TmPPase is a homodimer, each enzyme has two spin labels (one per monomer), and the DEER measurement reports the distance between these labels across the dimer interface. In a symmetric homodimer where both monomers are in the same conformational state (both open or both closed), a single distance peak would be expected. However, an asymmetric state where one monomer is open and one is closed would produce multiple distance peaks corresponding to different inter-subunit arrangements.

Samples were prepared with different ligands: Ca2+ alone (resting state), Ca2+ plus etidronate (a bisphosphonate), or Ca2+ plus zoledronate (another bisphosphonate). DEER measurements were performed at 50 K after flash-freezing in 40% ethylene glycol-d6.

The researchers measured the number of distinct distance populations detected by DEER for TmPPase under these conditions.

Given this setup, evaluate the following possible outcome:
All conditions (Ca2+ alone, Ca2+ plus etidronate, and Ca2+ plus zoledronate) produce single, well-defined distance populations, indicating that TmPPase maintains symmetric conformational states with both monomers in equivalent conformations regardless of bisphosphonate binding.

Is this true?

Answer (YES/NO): NO